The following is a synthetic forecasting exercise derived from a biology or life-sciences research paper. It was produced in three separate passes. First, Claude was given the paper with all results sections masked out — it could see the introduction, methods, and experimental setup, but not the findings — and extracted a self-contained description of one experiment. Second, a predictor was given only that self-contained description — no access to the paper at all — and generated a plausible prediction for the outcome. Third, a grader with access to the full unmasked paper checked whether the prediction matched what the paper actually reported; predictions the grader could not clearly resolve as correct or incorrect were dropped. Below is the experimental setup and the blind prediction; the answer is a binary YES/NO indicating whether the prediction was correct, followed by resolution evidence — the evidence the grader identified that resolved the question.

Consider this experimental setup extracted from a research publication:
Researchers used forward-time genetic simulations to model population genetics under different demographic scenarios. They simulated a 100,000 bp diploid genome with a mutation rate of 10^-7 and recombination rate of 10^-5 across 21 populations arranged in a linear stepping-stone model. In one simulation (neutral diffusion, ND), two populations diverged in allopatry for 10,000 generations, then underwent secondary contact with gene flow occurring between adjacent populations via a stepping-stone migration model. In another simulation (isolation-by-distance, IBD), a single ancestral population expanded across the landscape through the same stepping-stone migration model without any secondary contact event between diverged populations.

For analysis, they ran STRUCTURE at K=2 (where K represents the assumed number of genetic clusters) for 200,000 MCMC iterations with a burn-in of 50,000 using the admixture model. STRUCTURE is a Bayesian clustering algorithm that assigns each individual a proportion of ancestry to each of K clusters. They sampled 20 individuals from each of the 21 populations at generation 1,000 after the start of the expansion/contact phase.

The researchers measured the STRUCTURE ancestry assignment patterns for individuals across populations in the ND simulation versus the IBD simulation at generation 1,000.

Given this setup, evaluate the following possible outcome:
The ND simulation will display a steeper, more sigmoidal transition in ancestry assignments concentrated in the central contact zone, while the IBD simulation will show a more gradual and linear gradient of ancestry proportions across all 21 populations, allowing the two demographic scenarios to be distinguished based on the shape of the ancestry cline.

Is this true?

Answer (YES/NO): NO